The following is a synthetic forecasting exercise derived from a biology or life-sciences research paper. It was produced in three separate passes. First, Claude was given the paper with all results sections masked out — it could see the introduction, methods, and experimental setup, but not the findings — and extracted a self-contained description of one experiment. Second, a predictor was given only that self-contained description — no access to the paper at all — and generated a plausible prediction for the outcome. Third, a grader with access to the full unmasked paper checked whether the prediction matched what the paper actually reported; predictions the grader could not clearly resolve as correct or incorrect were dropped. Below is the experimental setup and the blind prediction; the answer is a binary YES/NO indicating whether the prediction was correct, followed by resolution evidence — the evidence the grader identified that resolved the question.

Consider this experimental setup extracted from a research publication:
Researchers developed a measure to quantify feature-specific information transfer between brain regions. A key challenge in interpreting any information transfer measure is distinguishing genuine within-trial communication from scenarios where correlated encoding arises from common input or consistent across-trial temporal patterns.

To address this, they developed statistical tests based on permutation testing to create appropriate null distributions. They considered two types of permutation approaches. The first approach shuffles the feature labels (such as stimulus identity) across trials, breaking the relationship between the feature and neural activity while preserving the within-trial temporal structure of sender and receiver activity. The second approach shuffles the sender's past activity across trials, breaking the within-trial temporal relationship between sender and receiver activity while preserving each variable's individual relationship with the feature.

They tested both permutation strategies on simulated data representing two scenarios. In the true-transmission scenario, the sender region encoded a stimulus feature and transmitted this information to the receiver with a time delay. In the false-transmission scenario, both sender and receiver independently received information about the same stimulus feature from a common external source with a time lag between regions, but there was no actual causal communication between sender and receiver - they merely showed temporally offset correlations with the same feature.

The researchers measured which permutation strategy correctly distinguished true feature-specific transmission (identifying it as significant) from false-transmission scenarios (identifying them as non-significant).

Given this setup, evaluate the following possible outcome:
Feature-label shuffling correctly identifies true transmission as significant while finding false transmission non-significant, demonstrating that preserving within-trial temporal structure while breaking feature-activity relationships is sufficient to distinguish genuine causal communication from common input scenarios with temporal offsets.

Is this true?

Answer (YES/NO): NO